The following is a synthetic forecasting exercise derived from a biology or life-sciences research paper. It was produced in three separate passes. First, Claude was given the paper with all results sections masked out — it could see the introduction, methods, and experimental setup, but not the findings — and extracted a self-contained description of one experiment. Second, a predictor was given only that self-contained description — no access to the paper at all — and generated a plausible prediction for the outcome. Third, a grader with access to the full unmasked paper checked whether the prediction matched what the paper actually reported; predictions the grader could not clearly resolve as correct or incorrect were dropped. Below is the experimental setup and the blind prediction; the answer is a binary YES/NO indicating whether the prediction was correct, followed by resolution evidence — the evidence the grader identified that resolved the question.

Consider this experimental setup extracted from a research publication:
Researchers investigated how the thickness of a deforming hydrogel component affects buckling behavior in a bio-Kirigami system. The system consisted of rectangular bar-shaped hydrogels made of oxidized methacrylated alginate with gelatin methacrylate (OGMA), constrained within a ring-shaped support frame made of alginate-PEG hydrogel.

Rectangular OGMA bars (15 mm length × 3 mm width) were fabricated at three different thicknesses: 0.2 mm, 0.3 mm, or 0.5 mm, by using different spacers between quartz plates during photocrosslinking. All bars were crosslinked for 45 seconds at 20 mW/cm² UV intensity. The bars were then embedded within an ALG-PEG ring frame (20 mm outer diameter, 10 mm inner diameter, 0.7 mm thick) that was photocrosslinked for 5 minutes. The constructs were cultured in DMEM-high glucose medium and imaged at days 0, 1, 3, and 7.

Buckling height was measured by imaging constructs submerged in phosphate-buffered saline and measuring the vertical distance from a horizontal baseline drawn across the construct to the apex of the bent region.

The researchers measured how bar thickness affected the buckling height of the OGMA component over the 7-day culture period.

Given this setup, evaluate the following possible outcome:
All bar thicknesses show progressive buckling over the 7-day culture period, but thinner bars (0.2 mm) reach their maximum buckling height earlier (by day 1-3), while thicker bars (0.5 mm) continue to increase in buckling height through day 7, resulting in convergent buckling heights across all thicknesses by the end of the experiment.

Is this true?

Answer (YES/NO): NO